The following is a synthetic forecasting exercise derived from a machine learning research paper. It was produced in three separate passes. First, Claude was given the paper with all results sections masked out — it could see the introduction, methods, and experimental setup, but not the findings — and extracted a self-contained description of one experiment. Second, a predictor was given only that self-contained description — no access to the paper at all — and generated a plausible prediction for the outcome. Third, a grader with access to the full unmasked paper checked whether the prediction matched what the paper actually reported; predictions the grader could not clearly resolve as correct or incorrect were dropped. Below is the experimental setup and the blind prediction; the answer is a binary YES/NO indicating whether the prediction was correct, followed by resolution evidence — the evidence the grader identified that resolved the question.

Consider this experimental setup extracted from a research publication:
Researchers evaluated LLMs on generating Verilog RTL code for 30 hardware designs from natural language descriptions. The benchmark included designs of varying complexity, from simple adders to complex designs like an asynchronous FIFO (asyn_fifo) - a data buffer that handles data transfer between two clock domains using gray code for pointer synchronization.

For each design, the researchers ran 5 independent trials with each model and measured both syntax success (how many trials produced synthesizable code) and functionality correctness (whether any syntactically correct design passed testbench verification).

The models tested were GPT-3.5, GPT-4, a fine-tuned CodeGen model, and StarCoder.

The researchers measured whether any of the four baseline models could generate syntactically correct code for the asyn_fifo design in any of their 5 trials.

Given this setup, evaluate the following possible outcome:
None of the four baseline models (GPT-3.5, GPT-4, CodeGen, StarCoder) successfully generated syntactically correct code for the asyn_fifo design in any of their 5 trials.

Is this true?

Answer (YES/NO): YES